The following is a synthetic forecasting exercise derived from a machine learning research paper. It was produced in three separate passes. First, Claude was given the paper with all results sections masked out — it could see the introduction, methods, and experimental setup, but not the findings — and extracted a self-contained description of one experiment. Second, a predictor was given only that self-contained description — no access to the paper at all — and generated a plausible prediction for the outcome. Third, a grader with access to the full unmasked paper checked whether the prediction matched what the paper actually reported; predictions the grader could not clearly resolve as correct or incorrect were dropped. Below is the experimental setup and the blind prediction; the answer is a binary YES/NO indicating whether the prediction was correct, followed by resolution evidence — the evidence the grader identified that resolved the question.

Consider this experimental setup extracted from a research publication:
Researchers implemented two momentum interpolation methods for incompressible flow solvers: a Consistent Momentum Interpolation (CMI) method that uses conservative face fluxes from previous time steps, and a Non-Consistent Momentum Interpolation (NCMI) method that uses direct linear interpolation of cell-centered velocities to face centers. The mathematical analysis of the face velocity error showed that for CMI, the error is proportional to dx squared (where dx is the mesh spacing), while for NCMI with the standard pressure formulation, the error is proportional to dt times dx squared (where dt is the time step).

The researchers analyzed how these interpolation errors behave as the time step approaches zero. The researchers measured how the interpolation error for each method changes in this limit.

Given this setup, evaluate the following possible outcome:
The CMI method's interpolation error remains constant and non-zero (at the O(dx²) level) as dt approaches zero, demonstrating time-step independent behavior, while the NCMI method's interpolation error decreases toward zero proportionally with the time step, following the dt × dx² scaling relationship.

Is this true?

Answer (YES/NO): YES